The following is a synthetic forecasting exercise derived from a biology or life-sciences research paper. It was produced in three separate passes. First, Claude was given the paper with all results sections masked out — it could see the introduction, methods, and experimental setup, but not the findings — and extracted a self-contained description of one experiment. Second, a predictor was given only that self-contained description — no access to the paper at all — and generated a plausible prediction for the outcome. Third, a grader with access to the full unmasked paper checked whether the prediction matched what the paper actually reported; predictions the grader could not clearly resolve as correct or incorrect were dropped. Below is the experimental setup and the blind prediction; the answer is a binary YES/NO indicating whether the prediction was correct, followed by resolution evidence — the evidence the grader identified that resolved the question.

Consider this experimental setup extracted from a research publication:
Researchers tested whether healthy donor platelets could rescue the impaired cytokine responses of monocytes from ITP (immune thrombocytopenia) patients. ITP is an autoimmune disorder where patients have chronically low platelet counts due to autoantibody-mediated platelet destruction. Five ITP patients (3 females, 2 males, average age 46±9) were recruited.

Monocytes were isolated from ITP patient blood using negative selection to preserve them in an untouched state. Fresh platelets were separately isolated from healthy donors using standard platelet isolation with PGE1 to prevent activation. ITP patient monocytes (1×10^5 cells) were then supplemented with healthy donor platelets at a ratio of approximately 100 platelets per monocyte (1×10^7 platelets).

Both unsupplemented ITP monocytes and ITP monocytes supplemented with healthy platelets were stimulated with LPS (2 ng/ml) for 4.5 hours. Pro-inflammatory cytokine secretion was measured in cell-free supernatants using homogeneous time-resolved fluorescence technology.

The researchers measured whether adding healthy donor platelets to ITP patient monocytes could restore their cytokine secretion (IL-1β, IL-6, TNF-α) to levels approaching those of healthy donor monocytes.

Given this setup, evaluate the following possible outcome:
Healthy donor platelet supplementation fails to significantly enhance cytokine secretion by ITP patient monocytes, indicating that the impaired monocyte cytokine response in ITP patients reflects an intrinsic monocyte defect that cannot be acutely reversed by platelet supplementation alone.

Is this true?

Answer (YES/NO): NO